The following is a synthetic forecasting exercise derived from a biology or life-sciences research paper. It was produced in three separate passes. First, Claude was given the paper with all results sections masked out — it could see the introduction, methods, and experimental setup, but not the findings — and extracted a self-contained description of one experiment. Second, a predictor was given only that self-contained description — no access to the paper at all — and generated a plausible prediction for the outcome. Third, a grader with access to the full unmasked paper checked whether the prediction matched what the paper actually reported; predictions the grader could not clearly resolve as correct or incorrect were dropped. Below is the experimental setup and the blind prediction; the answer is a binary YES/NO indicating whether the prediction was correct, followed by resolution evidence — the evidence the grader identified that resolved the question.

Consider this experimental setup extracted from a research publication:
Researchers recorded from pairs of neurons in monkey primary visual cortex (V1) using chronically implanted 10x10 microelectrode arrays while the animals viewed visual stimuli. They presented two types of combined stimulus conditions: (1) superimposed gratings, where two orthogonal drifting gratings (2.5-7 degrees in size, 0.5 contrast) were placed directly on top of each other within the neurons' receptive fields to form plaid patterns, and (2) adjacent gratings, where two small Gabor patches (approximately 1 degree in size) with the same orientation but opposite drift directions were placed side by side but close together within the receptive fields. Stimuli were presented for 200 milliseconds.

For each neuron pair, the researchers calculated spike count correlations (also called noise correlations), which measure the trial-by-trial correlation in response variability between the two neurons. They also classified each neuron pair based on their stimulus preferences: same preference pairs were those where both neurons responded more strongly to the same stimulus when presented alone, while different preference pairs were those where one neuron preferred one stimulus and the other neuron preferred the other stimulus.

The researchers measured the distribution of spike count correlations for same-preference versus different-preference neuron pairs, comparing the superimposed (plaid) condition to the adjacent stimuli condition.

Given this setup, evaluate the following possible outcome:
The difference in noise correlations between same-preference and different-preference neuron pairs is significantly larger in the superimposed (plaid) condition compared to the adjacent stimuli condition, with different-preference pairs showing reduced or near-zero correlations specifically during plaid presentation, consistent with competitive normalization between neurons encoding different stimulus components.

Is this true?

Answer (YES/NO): NO